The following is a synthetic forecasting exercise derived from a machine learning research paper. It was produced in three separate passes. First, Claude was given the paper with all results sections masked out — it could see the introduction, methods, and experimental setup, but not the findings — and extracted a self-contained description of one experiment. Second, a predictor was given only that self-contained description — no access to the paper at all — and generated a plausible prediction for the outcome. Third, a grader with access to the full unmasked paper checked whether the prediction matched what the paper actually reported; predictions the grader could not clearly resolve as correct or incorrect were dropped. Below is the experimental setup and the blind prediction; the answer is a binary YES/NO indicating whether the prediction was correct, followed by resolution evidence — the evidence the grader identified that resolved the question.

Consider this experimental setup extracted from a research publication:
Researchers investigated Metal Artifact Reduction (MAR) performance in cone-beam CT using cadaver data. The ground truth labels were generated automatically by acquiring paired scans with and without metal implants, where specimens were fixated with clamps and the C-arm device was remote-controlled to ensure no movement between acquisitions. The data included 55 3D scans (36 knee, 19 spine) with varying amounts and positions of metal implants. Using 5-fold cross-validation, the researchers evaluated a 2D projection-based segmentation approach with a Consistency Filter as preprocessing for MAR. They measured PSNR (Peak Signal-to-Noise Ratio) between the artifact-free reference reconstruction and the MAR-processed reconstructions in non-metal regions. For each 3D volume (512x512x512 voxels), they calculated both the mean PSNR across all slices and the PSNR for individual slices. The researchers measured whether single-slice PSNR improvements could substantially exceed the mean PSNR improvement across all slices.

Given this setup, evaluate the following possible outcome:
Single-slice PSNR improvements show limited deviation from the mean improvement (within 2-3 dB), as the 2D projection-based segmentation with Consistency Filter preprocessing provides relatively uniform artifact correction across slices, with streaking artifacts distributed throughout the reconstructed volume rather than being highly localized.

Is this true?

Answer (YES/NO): NO